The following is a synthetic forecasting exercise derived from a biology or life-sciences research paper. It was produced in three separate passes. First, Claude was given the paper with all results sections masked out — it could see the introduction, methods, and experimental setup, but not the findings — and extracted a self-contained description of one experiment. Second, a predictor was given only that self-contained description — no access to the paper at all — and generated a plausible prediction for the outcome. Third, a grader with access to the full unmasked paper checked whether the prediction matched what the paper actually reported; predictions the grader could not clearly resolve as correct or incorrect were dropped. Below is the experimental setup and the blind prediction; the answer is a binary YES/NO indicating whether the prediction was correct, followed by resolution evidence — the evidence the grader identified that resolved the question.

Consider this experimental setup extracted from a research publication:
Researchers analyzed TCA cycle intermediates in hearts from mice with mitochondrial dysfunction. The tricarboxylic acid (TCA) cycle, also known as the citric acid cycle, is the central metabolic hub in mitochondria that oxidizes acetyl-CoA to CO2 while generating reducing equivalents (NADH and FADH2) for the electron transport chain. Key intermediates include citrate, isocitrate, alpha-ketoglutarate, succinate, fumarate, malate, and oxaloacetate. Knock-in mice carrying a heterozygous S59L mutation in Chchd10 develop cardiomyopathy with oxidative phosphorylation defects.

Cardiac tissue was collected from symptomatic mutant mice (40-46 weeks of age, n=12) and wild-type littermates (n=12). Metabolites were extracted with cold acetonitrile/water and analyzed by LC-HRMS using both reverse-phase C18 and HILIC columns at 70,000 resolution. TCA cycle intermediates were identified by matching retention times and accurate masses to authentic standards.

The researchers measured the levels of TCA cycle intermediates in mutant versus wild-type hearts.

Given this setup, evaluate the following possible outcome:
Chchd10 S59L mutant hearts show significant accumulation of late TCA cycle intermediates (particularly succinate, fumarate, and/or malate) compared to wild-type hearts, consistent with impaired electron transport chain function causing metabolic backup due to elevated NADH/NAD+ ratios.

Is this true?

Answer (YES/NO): NO